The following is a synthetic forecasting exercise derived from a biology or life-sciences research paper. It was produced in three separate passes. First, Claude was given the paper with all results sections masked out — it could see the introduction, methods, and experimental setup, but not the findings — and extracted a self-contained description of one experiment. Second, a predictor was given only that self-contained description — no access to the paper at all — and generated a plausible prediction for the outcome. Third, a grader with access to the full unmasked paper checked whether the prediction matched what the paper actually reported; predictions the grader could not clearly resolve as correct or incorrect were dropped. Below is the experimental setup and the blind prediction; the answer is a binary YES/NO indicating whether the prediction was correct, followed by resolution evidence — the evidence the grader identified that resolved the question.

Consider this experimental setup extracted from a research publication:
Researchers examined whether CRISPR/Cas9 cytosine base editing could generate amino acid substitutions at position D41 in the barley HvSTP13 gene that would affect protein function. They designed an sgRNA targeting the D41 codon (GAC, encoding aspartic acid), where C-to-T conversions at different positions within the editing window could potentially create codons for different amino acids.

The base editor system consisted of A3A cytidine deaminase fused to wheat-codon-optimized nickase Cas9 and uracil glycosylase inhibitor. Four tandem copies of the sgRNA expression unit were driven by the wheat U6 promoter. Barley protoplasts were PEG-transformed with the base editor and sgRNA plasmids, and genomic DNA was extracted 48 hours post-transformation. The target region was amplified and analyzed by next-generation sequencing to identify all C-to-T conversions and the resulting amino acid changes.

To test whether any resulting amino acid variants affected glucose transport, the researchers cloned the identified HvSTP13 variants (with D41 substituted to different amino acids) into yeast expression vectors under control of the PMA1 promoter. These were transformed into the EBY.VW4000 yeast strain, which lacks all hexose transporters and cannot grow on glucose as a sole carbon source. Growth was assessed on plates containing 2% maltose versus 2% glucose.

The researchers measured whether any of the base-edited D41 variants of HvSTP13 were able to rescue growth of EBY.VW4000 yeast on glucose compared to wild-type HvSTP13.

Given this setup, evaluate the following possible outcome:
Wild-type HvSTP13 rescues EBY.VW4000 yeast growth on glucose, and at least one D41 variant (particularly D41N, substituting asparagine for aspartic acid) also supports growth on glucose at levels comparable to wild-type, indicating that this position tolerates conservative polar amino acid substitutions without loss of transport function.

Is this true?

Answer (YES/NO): NO